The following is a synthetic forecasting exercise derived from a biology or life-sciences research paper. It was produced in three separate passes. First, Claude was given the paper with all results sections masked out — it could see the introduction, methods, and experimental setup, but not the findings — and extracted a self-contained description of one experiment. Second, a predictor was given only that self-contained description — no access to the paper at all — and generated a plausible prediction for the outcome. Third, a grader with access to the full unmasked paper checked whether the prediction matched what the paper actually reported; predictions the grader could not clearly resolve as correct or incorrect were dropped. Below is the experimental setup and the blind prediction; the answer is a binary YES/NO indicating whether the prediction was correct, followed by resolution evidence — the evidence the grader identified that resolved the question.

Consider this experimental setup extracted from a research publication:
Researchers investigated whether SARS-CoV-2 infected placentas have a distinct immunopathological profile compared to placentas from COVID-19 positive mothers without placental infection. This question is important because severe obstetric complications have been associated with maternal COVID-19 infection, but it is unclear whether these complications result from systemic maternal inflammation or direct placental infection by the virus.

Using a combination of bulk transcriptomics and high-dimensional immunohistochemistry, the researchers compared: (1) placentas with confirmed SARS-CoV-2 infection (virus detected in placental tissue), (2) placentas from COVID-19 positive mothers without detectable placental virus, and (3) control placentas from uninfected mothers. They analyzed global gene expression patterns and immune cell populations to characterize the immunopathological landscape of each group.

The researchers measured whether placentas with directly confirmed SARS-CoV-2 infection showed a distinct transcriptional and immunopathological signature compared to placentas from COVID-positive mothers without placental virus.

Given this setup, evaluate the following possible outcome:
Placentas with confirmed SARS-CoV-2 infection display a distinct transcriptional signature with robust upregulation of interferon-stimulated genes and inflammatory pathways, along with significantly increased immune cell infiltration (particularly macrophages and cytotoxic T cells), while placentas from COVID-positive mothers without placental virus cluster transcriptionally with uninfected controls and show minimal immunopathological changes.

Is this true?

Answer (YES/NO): NO